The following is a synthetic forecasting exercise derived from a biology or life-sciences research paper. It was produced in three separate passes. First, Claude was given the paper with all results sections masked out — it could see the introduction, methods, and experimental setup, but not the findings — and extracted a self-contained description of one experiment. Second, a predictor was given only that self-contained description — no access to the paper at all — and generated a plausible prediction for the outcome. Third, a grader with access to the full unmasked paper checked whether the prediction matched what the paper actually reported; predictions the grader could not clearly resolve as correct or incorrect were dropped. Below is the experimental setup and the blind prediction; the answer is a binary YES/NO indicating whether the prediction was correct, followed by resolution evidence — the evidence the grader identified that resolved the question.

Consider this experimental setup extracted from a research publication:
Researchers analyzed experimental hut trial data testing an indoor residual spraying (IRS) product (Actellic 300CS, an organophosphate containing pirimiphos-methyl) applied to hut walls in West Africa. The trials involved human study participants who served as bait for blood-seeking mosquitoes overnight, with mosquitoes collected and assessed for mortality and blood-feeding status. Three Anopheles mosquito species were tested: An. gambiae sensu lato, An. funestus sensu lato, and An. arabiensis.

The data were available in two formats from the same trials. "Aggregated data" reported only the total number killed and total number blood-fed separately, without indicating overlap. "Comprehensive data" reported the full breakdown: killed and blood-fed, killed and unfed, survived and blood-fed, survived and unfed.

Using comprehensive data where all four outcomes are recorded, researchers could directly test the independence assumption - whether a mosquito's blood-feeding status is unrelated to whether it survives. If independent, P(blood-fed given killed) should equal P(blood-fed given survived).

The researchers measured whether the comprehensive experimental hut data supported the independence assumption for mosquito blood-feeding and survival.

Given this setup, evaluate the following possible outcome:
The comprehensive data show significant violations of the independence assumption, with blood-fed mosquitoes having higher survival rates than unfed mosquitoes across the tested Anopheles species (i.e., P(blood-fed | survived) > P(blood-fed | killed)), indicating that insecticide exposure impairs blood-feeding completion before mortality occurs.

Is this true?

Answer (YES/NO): NO